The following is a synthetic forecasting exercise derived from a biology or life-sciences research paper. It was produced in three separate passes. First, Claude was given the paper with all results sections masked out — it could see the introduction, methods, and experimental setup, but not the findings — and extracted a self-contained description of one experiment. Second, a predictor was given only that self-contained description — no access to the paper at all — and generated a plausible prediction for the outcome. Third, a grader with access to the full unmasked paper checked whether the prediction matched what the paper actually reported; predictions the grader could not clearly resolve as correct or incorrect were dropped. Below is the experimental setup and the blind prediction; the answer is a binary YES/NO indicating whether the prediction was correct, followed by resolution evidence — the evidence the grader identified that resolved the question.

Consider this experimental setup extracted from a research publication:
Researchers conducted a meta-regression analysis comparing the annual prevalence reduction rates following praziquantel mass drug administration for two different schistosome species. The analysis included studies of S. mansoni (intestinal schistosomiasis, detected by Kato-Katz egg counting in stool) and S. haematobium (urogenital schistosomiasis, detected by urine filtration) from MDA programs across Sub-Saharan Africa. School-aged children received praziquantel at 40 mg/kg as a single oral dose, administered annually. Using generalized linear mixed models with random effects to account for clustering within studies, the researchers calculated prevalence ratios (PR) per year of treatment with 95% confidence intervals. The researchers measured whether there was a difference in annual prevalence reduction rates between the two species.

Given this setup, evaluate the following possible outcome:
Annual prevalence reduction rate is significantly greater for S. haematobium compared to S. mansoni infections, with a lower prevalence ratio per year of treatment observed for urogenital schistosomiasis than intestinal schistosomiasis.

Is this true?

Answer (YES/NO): YES